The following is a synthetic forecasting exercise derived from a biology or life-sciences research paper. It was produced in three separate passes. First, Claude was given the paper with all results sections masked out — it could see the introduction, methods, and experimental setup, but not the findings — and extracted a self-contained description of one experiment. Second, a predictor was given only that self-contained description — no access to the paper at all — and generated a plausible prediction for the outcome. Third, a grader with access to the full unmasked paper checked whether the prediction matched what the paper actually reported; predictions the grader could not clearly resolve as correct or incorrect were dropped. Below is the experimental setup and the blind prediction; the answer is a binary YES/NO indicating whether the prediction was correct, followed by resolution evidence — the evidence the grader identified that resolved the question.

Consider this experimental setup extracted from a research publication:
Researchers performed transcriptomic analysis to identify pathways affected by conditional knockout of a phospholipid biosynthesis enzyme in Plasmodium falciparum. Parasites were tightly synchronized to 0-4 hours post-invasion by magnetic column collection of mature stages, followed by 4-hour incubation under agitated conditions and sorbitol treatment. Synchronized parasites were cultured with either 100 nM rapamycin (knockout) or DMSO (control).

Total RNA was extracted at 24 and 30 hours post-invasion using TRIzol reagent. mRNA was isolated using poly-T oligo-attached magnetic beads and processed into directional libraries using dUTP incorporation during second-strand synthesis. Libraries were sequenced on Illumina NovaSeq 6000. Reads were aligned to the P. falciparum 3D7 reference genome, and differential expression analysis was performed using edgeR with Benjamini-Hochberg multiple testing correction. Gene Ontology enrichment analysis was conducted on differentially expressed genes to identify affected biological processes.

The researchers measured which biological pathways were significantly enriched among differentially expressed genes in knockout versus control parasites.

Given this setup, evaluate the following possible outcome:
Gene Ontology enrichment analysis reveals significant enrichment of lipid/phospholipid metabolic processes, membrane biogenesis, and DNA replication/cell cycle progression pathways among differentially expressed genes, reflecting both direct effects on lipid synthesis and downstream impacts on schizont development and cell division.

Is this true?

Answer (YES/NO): YES